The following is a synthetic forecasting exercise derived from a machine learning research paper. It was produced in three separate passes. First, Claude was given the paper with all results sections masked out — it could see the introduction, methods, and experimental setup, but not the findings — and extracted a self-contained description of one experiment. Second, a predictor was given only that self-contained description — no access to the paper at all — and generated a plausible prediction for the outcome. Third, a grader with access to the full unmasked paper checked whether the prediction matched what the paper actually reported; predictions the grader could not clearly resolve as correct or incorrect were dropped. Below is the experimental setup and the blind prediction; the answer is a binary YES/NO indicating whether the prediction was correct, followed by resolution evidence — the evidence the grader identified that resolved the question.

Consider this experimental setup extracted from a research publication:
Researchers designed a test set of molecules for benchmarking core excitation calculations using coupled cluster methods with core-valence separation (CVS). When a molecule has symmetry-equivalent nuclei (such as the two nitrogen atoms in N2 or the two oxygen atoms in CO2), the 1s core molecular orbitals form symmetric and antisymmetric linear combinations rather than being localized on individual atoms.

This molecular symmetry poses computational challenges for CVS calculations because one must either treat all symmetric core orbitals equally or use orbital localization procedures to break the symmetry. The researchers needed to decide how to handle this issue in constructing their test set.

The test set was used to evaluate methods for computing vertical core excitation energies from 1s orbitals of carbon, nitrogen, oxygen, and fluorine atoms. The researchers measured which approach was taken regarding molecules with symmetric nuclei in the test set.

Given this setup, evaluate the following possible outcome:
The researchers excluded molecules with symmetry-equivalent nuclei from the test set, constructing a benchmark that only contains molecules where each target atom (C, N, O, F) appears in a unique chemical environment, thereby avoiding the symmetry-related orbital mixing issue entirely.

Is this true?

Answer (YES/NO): YES